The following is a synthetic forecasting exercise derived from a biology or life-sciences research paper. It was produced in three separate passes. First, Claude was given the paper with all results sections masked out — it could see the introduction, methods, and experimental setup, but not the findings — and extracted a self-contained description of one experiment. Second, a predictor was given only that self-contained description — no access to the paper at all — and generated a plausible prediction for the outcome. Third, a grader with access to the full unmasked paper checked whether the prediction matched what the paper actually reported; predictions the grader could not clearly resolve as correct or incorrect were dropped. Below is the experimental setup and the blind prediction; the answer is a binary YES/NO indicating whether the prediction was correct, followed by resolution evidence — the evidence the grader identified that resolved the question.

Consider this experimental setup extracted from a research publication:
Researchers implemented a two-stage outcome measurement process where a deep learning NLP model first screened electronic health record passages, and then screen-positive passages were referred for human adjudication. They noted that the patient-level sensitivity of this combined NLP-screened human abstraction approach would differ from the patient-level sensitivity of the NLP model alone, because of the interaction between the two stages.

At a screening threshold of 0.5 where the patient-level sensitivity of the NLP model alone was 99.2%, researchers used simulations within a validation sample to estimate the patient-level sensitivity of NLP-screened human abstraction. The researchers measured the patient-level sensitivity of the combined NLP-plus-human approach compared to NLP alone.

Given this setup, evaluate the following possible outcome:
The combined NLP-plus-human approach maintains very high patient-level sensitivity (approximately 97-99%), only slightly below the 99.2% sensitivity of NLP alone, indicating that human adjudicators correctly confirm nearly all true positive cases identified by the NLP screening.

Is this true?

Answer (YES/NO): NO